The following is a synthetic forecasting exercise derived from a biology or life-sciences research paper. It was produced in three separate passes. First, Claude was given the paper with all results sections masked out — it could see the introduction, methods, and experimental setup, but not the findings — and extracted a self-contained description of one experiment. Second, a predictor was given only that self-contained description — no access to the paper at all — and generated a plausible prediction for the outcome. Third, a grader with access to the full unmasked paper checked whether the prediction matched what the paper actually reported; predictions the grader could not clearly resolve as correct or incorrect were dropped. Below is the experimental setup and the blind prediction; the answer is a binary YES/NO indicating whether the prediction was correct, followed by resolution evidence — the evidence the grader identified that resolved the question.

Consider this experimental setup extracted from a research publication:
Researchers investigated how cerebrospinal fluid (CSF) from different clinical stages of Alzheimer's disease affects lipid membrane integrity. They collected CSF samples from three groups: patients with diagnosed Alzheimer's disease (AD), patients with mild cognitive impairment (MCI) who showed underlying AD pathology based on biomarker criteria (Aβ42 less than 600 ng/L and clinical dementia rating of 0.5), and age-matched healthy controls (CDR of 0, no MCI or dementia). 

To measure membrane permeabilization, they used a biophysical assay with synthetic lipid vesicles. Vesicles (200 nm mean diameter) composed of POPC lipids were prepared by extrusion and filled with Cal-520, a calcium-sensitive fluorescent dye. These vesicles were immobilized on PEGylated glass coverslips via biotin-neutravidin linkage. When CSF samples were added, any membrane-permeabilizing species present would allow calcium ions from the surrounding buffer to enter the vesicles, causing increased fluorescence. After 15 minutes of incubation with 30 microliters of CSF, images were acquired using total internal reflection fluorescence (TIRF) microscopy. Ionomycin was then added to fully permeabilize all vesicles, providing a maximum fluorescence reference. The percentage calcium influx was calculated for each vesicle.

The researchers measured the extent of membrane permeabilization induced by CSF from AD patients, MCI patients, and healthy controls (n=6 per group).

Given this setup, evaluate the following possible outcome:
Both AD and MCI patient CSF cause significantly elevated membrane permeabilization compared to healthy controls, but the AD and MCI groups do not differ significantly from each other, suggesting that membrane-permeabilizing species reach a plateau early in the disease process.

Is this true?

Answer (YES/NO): NO